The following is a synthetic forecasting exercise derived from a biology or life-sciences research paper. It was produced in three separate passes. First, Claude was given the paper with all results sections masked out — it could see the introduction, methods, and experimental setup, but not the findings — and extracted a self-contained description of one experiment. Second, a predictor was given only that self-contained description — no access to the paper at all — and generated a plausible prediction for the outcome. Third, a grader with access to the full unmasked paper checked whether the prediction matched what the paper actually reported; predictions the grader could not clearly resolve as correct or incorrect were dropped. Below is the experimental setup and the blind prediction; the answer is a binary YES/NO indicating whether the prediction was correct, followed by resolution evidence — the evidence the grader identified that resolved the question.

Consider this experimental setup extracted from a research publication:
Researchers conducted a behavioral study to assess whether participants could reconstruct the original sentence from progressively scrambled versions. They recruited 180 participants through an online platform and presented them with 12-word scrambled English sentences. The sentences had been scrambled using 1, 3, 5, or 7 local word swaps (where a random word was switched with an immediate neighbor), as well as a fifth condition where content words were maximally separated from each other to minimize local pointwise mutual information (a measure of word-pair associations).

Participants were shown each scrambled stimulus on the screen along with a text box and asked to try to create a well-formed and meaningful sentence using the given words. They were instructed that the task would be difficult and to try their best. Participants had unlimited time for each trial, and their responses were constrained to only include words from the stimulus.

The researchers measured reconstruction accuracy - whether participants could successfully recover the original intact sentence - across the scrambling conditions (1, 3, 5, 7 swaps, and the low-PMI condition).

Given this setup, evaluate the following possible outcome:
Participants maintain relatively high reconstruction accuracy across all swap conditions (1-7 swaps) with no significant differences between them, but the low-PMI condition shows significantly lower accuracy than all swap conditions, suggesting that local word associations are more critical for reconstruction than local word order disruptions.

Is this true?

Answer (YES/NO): NO